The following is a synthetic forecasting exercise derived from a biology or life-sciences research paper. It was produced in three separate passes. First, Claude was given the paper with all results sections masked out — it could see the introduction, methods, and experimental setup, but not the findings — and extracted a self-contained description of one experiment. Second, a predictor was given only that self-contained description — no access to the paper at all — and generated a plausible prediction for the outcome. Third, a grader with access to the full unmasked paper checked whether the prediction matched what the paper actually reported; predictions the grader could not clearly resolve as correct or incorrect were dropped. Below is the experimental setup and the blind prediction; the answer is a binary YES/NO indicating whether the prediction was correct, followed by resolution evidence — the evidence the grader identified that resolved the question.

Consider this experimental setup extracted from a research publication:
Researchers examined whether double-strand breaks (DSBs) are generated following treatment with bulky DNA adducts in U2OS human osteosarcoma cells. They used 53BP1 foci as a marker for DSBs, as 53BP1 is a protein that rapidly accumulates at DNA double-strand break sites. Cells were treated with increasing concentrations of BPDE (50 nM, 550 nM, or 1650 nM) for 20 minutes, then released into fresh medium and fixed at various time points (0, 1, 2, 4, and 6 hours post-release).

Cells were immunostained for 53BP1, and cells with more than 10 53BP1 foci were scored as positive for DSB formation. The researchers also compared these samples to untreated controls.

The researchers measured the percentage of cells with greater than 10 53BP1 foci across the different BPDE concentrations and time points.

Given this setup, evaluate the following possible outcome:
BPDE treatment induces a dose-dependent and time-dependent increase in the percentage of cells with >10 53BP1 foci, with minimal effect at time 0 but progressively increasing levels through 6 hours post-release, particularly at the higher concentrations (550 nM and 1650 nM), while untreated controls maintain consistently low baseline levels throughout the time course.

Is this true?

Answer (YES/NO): NO